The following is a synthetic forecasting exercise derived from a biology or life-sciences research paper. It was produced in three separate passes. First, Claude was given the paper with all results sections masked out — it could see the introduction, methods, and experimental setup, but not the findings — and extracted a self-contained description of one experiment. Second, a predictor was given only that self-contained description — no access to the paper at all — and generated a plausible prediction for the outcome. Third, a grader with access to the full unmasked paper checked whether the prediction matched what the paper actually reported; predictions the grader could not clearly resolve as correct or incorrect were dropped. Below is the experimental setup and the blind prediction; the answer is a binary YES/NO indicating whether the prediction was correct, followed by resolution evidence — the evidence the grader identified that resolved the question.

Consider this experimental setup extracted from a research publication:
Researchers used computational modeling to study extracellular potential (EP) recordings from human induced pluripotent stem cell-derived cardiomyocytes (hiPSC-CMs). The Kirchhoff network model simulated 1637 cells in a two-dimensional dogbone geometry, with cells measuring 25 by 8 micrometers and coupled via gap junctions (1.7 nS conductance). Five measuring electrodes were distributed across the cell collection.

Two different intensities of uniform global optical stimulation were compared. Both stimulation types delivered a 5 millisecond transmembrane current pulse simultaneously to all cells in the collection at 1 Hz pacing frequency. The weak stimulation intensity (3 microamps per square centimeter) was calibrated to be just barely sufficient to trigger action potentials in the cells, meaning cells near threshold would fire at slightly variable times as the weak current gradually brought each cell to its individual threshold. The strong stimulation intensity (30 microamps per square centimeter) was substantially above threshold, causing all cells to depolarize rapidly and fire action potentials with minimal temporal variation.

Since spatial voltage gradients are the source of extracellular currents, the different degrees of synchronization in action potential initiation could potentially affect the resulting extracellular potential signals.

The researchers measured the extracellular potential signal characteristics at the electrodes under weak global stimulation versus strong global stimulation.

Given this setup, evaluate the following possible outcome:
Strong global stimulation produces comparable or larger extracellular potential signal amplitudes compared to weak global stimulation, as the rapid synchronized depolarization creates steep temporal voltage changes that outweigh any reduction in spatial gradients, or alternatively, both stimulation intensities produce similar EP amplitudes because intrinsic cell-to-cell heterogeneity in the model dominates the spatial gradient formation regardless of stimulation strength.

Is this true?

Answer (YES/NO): NO